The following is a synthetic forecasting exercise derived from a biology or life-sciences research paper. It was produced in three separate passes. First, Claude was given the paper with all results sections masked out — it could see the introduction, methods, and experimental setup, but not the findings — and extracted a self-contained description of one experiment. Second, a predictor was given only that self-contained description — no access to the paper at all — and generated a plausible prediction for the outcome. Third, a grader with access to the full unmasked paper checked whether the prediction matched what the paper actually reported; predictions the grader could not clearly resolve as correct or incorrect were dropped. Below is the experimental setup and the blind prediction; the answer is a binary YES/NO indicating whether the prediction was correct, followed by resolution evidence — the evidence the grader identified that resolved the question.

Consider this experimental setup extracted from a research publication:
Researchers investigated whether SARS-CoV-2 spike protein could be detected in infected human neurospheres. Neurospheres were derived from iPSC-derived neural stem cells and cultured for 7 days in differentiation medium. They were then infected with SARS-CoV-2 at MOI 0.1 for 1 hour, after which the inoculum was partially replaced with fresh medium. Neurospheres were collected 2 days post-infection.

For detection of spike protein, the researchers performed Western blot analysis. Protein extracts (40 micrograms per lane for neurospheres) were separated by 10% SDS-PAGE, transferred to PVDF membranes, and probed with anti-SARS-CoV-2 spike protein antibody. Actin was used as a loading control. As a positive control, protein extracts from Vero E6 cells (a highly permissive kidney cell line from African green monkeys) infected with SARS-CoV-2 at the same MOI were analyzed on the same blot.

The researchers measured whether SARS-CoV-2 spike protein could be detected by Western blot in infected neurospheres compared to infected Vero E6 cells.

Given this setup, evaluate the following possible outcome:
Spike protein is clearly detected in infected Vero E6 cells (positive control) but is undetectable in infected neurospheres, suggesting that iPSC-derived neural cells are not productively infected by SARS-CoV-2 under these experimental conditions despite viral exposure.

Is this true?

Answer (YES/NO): YES